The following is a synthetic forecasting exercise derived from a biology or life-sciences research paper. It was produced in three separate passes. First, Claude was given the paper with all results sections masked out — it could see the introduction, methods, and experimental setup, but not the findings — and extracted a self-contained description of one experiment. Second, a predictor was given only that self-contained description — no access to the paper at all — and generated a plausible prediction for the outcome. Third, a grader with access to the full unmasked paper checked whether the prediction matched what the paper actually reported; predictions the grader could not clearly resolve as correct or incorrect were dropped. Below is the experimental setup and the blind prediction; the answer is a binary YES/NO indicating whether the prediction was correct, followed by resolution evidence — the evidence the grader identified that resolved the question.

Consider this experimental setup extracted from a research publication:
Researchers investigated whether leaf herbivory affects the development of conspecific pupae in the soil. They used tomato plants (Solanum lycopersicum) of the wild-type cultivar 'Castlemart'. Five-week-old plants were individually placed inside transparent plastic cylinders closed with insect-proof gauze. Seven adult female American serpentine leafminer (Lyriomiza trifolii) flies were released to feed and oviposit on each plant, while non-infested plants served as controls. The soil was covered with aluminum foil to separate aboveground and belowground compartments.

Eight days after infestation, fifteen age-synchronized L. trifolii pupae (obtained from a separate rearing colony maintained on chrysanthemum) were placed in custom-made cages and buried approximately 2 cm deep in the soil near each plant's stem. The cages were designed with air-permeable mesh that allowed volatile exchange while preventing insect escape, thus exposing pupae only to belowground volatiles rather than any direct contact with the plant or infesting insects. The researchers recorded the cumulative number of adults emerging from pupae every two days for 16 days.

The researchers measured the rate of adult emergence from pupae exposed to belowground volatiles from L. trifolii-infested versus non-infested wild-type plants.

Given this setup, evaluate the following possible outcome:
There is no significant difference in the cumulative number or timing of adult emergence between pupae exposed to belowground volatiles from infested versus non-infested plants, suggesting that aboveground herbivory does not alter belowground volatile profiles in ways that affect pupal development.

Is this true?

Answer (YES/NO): NO